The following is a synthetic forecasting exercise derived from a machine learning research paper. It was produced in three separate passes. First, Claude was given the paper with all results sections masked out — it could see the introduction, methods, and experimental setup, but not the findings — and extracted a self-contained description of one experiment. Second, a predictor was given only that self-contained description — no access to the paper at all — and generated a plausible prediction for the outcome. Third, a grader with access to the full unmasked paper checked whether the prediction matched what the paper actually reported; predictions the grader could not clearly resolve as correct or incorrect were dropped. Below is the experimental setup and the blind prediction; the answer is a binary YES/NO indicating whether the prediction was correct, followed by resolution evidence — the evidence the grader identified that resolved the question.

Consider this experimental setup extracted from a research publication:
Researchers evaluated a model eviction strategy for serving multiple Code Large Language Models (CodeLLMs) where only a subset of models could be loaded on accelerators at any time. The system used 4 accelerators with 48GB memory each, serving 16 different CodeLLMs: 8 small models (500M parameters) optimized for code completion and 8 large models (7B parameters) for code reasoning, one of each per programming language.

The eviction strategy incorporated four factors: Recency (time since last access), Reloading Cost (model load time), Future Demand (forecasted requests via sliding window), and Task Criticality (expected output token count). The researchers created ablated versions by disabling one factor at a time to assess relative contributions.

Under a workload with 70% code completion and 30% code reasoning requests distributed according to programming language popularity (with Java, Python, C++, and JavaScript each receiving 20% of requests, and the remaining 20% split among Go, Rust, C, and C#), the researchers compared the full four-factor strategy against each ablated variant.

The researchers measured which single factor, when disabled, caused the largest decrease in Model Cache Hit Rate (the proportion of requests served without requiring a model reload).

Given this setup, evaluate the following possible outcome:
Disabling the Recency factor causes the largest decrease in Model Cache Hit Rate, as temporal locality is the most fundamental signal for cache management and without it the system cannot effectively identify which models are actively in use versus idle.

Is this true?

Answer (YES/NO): NO